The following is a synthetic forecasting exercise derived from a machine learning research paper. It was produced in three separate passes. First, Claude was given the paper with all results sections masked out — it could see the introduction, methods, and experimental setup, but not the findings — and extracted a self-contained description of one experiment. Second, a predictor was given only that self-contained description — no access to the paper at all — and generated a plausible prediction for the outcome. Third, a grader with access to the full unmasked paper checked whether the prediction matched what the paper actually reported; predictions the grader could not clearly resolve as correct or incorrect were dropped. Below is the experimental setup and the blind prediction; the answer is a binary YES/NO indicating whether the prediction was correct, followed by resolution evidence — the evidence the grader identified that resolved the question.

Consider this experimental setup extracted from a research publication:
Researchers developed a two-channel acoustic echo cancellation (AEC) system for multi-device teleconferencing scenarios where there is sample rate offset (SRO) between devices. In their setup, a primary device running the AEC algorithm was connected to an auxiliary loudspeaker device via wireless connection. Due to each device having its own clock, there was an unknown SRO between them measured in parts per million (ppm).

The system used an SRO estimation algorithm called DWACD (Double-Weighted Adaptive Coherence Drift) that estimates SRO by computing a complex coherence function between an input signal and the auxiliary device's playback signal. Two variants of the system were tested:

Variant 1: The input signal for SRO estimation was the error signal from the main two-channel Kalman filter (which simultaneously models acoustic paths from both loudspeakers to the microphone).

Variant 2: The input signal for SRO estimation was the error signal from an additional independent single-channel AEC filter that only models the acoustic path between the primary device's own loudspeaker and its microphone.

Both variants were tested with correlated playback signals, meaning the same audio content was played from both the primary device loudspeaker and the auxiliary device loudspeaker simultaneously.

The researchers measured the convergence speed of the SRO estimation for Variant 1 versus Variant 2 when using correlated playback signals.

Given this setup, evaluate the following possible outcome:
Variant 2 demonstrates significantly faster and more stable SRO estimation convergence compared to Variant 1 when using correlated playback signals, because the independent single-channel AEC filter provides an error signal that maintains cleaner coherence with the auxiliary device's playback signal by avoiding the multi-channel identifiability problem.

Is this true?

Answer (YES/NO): YES